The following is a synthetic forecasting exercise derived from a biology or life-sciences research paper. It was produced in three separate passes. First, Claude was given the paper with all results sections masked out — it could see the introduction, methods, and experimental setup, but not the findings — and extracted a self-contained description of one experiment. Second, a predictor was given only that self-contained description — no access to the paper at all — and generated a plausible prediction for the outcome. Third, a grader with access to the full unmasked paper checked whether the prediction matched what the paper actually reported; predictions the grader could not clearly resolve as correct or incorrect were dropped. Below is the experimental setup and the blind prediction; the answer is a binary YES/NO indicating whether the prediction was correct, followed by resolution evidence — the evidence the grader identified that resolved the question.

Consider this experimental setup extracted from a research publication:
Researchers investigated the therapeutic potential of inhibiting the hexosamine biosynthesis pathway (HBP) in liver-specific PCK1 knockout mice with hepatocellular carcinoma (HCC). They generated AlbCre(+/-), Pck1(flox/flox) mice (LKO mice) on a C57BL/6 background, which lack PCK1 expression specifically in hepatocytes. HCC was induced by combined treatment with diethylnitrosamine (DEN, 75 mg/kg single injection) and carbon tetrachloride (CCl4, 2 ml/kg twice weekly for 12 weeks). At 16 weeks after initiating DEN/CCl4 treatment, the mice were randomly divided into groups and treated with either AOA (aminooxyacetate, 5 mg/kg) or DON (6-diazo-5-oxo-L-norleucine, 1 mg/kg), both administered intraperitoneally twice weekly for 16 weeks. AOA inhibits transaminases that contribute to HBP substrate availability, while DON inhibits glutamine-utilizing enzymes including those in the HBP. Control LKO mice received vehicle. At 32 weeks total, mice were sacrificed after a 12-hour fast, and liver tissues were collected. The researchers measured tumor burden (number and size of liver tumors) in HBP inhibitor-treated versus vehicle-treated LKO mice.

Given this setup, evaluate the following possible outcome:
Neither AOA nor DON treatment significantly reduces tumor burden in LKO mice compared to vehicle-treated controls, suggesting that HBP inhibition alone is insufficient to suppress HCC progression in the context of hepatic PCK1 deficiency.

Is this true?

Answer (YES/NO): NO